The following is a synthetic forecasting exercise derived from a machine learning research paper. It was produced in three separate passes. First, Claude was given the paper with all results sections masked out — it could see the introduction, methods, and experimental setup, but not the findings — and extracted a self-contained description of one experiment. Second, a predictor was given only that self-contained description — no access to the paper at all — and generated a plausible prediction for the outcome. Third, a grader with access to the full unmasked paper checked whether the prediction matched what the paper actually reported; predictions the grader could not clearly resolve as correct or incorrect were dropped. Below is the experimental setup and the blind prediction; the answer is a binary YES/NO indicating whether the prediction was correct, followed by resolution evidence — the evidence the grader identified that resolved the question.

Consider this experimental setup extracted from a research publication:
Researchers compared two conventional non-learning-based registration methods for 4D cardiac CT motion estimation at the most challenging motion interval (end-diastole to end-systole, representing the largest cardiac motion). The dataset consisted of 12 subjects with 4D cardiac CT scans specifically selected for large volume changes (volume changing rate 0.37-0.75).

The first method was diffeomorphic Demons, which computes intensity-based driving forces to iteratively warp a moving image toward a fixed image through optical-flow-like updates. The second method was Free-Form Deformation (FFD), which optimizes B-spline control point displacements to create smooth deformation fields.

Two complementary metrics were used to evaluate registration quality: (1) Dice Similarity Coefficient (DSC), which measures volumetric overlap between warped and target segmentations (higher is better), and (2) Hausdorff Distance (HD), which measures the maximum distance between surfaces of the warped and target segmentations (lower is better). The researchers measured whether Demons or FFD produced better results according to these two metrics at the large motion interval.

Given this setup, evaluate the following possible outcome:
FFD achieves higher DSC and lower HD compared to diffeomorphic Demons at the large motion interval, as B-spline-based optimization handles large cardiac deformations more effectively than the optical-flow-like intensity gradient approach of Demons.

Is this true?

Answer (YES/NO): NO